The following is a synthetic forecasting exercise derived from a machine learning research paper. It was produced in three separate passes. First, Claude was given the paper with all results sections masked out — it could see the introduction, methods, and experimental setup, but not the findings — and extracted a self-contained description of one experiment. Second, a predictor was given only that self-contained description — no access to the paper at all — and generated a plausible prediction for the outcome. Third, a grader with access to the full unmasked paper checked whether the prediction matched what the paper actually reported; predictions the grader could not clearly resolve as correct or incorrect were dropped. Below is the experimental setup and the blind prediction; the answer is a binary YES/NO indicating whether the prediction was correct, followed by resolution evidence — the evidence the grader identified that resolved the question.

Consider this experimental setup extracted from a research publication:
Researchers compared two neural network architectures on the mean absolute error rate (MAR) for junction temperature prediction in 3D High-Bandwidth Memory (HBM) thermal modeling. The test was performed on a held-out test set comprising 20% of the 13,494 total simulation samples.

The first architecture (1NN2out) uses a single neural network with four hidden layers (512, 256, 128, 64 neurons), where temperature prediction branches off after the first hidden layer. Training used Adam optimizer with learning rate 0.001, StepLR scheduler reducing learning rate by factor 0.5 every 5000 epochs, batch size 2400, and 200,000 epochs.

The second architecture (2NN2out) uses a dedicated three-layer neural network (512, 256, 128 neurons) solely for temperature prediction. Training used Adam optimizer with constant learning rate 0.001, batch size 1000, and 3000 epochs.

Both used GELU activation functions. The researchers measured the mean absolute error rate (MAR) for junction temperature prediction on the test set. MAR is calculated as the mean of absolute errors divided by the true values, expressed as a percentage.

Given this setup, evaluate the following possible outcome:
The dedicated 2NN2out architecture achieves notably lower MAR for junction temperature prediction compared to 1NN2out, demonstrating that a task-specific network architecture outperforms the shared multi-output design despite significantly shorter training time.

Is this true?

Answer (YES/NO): NO